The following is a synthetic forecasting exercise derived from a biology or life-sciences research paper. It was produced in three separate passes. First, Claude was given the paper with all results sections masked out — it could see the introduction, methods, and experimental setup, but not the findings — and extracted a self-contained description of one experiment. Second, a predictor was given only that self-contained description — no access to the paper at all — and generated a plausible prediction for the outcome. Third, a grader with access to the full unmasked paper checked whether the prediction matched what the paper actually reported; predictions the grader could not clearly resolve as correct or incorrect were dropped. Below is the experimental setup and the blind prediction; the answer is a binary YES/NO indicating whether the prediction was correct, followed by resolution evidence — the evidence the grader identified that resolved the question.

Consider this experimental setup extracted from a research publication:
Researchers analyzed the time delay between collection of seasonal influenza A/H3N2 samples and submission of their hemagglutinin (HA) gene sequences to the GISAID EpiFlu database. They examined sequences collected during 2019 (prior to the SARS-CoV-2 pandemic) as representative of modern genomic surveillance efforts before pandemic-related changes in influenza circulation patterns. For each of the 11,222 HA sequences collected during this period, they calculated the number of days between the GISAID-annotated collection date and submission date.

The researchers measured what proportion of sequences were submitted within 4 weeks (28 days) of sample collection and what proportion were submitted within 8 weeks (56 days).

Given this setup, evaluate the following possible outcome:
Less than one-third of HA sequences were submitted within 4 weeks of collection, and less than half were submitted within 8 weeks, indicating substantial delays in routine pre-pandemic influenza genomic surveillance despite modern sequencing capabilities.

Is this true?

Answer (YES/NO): YES